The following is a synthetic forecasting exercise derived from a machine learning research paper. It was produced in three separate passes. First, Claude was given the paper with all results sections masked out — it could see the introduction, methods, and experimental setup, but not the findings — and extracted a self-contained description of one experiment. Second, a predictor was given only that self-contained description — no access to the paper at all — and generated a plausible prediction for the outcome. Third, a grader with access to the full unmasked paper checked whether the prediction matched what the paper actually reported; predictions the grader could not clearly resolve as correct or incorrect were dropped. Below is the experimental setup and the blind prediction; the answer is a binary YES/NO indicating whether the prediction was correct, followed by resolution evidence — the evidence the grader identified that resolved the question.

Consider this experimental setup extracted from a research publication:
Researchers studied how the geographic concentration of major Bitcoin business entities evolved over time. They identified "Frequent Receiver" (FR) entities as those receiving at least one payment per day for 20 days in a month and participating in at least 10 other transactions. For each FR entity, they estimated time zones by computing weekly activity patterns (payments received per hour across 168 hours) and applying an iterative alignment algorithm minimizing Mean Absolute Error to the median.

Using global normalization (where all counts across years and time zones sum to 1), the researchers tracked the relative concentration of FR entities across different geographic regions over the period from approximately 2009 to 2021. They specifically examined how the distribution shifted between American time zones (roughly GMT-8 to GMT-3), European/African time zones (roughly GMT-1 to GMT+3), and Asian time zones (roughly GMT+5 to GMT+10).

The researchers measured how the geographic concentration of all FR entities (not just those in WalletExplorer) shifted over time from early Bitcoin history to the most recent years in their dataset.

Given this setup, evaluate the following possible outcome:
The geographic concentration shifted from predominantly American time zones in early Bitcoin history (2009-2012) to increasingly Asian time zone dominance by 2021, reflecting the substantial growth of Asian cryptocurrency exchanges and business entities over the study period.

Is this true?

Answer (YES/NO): NO